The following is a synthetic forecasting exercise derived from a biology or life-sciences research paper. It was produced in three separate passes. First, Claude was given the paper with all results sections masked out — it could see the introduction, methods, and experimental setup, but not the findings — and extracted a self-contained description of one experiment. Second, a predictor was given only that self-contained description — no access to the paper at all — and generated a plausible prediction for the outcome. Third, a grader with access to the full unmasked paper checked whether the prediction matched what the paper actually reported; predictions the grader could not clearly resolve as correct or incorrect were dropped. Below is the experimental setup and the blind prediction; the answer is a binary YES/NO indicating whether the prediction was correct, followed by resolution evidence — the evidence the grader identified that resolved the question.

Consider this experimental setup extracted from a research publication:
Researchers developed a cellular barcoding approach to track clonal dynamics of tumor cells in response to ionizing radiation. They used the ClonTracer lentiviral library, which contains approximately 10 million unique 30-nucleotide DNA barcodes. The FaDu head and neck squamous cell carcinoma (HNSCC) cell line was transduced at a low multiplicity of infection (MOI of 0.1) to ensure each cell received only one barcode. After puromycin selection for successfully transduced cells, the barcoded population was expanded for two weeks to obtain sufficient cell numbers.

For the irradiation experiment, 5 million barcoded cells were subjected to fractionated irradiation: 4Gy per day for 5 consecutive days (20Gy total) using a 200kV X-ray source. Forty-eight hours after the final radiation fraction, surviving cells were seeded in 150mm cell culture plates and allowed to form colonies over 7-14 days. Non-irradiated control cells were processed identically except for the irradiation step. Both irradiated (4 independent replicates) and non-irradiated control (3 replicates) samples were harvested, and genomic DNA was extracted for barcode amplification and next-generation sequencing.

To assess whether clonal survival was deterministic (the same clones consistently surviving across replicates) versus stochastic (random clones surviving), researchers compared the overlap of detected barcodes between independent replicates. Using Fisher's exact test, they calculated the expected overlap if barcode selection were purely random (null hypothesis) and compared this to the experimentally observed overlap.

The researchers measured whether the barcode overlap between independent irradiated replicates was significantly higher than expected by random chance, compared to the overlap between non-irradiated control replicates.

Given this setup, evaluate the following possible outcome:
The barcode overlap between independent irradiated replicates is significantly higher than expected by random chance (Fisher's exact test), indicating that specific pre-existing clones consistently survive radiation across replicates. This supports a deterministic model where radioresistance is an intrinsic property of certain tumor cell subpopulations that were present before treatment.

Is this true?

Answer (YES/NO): YES